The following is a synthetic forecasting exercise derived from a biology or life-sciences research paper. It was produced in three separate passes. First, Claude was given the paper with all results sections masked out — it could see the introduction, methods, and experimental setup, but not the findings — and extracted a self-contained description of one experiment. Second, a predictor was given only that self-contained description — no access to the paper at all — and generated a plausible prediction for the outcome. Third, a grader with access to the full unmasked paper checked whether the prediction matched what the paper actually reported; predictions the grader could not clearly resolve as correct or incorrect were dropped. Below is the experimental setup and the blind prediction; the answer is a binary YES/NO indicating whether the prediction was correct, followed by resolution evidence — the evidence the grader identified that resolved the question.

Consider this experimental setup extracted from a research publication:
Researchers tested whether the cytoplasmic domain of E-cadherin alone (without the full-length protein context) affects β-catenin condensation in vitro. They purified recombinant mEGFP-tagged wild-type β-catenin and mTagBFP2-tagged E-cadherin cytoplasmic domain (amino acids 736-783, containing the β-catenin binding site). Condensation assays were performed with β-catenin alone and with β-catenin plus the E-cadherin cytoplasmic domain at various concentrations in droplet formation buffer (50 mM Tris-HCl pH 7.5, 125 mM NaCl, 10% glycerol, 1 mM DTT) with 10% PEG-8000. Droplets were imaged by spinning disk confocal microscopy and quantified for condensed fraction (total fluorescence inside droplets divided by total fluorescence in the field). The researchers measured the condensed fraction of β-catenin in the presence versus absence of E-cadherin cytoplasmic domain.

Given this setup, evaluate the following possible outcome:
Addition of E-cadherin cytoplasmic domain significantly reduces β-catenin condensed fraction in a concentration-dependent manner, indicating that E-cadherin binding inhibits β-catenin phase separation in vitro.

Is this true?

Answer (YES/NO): NO